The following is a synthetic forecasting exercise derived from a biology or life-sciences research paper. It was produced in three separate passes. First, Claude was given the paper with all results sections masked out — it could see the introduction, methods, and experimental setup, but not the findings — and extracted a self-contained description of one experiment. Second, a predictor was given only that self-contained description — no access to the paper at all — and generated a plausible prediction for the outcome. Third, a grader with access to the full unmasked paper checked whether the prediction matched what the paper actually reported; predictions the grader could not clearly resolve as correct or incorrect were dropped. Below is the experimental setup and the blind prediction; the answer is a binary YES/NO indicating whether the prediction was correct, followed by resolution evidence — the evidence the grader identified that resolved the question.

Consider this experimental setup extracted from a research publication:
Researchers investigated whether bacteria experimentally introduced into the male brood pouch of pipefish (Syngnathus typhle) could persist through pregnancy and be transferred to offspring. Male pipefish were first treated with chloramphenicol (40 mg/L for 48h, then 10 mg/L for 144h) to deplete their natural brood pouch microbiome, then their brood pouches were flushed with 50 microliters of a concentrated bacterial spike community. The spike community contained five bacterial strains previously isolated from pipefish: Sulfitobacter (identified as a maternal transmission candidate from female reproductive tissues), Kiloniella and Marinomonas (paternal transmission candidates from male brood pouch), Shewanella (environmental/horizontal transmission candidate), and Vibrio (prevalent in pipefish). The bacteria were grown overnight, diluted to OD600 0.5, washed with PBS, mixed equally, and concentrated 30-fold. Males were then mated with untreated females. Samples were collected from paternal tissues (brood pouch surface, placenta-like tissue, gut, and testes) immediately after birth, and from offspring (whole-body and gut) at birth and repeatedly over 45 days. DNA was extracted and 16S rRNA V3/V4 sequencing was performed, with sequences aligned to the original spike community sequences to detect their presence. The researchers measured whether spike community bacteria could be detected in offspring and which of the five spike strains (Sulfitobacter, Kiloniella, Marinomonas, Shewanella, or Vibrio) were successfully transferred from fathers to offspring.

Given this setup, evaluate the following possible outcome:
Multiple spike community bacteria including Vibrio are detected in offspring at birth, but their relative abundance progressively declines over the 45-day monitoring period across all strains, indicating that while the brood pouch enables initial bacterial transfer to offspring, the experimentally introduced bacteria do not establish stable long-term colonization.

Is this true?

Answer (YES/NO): NO